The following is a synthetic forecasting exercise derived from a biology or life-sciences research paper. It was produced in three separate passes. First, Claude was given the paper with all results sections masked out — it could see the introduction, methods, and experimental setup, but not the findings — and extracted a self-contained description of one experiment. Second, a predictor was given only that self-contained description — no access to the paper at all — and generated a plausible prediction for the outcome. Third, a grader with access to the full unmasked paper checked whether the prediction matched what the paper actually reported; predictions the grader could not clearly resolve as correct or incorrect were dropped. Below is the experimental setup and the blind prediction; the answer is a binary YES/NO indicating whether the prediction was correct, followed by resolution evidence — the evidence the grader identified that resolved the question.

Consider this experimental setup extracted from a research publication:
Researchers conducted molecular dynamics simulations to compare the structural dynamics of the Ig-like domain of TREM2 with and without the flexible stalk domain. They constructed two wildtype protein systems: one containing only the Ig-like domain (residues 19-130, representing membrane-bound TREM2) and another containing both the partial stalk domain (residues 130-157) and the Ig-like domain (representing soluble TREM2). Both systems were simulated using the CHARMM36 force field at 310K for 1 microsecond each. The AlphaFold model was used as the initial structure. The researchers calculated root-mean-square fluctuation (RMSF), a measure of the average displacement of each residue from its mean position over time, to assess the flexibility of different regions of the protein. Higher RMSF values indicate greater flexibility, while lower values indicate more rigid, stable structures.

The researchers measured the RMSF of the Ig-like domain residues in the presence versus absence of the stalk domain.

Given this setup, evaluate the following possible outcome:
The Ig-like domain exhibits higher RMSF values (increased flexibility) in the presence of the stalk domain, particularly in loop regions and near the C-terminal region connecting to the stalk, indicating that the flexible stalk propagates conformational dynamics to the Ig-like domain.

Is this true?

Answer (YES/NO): NO